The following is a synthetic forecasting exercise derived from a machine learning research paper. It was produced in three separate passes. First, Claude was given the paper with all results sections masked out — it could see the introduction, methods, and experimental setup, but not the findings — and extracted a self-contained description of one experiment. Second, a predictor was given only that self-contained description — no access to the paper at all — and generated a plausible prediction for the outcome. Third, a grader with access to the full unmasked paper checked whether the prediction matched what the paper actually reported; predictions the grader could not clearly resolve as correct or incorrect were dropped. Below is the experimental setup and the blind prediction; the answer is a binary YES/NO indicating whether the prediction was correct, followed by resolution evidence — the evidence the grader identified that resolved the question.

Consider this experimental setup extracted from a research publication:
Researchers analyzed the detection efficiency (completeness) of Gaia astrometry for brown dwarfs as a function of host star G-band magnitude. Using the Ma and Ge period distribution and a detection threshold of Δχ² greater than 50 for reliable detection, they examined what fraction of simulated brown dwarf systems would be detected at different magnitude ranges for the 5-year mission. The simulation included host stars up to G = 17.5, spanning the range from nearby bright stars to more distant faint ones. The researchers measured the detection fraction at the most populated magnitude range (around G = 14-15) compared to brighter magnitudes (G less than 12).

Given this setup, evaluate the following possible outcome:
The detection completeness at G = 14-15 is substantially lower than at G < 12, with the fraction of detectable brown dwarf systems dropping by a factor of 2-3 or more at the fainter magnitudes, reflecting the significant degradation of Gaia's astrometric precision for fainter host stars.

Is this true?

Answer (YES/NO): YES